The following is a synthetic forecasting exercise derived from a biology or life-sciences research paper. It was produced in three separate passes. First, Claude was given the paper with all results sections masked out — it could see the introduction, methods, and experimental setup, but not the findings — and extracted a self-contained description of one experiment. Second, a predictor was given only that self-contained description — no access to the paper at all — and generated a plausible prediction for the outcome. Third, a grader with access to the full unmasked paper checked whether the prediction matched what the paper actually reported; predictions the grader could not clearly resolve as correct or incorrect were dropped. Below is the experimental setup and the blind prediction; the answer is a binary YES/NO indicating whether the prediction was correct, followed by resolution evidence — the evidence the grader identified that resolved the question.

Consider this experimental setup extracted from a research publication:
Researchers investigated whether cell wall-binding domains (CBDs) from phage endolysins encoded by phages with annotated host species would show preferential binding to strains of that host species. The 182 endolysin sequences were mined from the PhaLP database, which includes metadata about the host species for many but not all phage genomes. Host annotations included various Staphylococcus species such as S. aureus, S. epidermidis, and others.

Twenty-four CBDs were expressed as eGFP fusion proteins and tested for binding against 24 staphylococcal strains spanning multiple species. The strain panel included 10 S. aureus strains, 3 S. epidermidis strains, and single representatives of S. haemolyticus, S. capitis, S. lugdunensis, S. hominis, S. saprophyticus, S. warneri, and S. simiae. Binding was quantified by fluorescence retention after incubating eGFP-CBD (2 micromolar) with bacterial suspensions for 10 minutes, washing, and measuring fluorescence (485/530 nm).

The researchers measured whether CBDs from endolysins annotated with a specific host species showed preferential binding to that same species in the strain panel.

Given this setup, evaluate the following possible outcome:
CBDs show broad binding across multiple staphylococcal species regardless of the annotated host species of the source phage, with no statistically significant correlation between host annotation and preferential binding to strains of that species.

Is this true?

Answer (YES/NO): YES